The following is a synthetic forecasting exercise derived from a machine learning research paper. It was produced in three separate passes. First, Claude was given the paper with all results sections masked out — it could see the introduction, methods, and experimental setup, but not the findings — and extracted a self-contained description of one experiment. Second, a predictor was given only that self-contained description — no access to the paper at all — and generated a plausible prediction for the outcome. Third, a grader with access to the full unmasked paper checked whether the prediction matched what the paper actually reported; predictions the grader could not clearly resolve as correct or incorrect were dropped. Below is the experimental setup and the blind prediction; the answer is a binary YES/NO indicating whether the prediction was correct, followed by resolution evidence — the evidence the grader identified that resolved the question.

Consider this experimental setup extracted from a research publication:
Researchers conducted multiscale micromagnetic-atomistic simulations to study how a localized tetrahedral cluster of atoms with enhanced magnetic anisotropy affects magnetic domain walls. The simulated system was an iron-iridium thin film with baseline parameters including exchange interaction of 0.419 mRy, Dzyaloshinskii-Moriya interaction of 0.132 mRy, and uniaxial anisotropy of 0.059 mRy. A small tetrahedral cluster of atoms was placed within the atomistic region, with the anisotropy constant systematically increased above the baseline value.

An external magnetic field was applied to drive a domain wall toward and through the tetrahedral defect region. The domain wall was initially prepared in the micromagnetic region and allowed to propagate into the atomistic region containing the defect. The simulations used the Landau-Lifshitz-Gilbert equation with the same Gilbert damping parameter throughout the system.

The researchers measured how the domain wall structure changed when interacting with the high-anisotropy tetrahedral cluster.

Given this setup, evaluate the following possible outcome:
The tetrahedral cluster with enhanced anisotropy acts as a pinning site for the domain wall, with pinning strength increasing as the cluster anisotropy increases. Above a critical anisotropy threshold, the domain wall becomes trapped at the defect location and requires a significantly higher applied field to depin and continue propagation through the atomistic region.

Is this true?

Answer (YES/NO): YES